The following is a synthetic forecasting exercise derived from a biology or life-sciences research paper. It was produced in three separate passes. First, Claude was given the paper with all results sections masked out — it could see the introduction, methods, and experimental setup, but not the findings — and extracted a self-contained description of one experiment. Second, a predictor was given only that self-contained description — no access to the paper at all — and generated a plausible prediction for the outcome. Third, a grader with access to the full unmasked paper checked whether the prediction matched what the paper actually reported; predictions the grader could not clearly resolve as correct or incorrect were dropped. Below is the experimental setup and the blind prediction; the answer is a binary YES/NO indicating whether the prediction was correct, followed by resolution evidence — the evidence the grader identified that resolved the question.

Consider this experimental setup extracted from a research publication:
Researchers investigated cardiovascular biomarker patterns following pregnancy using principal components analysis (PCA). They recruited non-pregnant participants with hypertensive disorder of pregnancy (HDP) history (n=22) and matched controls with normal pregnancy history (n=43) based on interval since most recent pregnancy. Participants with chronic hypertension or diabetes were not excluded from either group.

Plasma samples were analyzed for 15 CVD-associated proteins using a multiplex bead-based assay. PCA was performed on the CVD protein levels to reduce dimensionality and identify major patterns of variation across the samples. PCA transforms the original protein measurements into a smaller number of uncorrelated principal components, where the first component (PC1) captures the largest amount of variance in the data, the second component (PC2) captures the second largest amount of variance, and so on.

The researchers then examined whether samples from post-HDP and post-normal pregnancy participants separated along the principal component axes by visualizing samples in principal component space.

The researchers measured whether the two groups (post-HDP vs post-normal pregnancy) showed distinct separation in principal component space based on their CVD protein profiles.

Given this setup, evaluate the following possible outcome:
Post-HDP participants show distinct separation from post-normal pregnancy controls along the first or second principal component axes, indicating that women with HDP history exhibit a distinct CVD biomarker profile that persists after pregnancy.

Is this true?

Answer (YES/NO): NO